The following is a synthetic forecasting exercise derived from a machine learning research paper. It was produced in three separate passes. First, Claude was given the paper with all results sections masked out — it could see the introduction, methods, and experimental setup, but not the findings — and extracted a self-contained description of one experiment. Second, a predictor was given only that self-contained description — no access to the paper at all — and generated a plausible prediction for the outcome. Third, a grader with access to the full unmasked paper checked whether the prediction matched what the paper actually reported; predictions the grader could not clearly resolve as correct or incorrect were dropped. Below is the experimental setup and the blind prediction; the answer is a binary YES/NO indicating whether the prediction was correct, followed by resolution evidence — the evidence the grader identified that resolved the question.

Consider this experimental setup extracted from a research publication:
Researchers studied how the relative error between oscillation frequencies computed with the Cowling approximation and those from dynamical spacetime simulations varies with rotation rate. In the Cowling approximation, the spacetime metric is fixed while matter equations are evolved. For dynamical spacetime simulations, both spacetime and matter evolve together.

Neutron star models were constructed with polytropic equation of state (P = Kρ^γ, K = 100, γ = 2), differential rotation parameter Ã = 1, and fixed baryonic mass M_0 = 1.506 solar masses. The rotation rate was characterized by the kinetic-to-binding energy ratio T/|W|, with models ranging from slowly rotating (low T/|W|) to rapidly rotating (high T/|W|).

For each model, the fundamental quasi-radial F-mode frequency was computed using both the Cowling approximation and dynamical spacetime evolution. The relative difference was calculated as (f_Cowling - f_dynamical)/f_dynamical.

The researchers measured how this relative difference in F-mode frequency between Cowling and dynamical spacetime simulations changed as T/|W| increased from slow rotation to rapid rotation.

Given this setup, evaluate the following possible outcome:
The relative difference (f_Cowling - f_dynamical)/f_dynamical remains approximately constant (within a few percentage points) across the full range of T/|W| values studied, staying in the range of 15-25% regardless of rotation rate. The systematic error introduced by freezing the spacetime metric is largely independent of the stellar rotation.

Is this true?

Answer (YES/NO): NO